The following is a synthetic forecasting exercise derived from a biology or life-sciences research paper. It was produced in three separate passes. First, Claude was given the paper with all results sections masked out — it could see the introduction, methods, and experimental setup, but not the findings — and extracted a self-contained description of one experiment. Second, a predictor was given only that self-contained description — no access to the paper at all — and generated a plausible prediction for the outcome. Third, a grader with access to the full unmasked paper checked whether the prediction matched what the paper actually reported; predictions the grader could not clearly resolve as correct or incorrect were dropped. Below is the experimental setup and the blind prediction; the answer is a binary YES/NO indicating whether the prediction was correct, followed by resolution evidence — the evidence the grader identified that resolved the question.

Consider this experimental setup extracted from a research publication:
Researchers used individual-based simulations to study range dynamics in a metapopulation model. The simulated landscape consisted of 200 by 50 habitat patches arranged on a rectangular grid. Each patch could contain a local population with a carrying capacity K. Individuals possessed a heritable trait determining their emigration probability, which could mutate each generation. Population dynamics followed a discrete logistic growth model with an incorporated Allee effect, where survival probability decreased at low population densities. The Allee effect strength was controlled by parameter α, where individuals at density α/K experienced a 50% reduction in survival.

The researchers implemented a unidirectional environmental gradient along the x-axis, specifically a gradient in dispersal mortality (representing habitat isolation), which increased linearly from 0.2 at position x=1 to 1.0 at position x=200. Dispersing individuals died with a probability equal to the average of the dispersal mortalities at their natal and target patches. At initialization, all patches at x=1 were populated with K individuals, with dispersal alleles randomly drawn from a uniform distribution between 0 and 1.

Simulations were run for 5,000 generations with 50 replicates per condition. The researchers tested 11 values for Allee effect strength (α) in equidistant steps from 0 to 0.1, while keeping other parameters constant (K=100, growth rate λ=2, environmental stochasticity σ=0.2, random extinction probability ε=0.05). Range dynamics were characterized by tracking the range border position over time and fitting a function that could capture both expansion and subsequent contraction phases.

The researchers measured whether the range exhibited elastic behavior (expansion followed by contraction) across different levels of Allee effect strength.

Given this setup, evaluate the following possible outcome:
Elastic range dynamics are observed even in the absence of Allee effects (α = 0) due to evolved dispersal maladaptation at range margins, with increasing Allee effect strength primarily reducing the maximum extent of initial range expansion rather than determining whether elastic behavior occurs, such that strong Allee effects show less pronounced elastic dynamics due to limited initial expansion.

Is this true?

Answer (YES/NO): NO